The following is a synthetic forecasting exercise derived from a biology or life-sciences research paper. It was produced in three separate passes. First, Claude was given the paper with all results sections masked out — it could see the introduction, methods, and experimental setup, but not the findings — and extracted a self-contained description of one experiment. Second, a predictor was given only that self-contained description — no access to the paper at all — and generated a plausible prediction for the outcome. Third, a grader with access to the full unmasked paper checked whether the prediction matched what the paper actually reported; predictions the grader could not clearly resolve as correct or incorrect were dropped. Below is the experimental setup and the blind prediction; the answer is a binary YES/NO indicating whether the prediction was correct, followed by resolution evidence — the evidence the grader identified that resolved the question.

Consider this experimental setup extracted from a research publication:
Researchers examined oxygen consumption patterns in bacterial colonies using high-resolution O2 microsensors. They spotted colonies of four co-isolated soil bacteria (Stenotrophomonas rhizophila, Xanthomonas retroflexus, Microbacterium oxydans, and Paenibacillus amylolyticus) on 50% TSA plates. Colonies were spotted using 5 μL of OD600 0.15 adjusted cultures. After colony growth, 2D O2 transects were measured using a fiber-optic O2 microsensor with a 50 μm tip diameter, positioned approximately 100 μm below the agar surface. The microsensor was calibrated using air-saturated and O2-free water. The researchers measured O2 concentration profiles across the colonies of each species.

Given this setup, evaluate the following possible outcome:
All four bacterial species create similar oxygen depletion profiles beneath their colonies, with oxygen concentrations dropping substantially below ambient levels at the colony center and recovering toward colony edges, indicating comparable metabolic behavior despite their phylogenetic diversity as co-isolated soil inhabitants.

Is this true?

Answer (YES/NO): NO